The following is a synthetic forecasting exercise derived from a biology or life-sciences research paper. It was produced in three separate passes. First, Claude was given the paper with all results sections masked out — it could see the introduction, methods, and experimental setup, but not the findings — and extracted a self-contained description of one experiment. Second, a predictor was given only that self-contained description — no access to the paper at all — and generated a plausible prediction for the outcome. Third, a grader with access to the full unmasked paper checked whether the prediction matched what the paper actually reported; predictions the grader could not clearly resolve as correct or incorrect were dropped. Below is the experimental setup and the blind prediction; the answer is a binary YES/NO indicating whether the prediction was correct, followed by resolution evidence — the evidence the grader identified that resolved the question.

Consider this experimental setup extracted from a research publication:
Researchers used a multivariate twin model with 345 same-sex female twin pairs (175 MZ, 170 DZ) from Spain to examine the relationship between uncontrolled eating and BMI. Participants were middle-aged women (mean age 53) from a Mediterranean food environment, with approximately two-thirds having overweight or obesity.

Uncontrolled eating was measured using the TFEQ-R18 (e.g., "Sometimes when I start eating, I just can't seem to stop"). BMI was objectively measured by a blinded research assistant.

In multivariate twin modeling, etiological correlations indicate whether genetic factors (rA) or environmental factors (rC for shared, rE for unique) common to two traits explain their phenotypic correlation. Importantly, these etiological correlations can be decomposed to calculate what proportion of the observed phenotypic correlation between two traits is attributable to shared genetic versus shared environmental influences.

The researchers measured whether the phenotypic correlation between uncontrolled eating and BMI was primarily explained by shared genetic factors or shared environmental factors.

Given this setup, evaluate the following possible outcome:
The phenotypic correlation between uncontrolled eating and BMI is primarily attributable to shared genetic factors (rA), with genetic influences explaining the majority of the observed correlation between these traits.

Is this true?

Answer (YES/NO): NO